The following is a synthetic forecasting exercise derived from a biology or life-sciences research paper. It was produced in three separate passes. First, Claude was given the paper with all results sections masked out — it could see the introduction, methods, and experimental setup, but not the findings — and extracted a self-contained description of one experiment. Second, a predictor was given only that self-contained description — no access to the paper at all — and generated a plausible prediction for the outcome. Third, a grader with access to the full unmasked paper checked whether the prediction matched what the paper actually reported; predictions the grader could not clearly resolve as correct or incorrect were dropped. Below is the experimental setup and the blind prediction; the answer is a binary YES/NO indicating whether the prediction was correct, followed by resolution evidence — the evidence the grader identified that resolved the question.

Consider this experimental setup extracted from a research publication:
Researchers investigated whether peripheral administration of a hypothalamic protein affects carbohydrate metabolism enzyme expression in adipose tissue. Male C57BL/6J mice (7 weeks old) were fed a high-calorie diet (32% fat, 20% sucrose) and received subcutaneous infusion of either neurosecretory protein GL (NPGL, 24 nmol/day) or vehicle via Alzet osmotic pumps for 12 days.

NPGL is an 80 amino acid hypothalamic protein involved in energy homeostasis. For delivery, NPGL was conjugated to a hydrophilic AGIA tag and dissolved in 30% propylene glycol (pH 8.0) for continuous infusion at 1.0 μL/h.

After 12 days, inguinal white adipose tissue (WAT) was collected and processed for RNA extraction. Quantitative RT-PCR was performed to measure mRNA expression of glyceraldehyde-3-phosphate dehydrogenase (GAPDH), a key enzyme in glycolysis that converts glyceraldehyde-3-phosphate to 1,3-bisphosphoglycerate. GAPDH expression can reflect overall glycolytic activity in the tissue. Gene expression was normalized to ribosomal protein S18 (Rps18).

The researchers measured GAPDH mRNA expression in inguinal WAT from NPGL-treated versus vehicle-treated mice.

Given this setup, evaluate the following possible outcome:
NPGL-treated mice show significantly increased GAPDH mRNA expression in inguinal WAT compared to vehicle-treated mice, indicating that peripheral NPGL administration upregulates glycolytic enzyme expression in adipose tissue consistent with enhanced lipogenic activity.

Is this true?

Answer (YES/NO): NO